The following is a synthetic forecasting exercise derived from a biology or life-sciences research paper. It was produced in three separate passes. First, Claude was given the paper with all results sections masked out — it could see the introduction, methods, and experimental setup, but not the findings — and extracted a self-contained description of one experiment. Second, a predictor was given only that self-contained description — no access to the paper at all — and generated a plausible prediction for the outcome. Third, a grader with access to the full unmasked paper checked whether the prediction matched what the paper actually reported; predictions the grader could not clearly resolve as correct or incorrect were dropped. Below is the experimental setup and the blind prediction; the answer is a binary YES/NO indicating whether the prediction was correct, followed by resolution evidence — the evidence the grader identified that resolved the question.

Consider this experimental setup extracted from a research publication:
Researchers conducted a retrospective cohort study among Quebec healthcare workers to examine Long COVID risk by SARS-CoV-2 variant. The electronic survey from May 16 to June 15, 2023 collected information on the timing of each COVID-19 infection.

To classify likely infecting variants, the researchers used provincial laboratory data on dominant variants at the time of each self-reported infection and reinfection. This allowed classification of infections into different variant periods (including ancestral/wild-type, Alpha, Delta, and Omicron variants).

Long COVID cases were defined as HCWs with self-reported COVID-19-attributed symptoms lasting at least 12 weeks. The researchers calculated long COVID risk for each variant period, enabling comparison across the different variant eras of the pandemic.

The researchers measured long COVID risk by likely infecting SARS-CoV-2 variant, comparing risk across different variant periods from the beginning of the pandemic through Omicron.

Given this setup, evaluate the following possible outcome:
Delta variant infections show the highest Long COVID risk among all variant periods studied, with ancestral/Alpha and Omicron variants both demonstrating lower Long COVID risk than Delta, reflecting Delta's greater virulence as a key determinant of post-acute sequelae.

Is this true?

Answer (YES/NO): NO